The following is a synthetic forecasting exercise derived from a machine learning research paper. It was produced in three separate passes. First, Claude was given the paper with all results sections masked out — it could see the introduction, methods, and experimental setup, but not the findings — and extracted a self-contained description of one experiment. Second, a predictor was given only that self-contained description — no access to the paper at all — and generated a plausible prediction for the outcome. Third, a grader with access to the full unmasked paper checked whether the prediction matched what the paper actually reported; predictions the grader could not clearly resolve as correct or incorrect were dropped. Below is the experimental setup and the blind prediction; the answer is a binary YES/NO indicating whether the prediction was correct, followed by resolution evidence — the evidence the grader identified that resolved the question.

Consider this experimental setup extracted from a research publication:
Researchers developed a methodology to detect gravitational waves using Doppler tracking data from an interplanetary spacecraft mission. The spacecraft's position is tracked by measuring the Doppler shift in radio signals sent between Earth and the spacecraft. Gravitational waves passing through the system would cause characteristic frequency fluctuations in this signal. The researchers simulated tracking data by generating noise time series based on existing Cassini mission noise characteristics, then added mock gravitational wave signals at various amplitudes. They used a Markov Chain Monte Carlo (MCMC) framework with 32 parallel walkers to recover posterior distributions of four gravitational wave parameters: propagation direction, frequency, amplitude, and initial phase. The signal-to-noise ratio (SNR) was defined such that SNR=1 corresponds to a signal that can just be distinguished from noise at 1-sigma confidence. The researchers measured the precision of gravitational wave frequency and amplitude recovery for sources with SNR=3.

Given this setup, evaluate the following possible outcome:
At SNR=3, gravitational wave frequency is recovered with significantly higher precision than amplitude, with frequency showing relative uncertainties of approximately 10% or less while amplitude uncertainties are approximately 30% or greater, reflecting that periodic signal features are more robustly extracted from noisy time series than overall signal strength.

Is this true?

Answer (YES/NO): YES